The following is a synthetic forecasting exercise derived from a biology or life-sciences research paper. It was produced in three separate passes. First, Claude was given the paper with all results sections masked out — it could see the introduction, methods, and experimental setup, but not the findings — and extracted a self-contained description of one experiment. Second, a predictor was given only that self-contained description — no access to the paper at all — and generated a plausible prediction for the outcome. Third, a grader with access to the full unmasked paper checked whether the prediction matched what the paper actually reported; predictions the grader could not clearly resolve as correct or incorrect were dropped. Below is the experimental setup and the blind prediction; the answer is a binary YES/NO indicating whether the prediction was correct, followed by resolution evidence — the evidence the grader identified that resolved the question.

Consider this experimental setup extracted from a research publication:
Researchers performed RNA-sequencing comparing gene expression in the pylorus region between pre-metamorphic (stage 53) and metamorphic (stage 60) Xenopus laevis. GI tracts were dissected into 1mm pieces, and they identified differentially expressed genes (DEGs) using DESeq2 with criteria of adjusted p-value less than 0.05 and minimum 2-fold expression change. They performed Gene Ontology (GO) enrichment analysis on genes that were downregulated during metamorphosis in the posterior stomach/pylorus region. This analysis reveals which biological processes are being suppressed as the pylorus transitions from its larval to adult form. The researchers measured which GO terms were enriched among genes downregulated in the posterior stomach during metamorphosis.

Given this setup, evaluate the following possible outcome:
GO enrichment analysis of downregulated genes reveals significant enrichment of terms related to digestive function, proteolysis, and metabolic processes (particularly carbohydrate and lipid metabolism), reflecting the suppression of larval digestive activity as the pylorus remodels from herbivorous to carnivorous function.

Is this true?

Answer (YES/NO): NO